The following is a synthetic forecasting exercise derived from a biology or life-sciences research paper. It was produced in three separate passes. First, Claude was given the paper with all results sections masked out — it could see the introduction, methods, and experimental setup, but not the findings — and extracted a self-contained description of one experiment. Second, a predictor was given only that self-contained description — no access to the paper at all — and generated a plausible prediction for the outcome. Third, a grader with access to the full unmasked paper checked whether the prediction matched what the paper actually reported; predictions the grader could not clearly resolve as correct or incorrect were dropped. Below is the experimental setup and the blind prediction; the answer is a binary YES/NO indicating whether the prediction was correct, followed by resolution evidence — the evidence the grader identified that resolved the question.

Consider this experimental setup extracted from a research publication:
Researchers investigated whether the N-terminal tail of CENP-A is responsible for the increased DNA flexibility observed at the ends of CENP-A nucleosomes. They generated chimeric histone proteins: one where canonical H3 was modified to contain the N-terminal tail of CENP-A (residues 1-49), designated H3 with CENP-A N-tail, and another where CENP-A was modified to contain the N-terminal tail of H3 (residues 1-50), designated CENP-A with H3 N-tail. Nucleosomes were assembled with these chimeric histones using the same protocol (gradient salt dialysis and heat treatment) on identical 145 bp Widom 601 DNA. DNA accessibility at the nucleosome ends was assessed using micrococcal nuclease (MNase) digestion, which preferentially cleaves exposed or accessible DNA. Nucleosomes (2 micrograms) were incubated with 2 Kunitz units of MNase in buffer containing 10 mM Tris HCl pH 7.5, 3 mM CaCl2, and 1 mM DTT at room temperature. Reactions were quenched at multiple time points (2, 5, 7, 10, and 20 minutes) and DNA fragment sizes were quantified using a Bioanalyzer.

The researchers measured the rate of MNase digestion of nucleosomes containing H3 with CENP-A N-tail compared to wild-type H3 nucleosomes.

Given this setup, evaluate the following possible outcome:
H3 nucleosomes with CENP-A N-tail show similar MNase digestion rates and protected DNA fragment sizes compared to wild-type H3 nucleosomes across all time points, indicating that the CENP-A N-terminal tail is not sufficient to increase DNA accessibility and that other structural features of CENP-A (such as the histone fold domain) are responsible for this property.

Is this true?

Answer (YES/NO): NO